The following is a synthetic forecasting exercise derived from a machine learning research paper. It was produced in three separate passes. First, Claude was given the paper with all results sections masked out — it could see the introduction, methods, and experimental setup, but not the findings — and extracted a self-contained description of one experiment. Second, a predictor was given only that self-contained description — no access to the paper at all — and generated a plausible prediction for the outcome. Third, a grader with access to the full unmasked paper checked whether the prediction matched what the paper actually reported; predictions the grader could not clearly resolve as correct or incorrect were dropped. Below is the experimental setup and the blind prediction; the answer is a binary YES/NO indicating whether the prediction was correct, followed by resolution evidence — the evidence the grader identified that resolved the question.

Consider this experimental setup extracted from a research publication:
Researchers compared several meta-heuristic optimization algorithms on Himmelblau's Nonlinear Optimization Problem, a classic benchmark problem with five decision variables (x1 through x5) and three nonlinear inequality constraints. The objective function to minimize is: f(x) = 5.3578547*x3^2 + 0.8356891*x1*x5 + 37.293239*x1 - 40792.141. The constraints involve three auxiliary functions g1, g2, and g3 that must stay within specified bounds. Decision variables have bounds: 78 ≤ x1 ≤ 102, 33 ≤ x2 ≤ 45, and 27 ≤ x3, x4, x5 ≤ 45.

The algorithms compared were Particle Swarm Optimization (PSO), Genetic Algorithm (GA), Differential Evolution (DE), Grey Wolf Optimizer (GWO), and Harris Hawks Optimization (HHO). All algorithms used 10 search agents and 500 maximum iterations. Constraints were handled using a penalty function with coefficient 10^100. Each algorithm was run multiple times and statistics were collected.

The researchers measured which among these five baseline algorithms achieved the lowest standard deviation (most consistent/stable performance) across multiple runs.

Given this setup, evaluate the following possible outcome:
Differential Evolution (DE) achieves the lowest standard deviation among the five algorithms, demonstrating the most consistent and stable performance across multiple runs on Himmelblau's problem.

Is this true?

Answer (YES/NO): NO